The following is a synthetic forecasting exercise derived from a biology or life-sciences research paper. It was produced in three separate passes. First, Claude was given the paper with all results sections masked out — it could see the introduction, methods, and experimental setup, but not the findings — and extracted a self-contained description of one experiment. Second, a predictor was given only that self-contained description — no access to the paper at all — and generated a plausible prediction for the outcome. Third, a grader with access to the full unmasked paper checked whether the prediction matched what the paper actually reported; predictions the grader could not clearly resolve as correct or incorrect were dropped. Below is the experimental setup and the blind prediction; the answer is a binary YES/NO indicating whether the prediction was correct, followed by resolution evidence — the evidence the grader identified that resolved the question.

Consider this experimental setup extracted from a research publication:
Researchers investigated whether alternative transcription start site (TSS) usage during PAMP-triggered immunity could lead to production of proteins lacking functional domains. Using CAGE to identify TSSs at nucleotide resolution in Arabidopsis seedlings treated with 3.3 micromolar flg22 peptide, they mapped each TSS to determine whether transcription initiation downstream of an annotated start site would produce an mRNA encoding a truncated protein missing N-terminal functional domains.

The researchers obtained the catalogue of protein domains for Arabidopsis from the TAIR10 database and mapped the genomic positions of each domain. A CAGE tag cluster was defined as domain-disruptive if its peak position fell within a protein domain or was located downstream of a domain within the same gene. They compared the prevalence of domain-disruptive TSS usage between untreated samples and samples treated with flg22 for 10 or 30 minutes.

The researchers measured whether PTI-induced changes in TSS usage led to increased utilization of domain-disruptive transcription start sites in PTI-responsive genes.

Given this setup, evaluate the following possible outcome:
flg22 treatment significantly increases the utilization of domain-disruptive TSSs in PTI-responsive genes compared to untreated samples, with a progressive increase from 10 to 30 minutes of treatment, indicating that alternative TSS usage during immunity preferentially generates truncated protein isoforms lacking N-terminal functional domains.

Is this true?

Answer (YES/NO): NO